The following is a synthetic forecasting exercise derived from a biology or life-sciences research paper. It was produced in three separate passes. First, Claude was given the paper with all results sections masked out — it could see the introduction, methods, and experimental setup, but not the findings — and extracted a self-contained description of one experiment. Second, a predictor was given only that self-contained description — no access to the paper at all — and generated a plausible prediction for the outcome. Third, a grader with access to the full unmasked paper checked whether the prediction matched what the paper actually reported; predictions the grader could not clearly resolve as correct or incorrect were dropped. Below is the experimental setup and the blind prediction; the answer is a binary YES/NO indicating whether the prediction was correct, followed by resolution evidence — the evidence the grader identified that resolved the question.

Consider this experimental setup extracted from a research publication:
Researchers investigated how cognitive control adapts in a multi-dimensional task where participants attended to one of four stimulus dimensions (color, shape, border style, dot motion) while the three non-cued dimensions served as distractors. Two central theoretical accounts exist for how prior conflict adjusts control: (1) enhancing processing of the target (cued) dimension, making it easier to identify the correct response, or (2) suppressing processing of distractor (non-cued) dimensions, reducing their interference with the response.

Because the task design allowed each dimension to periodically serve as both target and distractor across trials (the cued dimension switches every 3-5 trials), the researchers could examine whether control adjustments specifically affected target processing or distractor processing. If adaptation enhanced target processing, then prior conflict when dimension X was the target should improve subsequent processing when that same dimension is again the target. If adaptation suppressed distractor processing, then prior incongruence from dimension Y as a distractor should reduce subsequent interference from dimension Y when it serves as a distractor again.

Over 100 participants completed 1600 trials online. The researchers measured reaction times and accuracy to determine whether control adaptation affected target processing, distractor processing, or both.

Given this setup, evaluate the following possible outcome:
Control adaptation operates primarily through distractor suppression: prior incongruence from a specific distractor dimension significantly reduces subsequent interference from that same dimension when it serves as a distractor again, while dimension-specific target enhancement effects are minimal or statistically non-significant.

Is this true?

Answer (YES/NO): YES